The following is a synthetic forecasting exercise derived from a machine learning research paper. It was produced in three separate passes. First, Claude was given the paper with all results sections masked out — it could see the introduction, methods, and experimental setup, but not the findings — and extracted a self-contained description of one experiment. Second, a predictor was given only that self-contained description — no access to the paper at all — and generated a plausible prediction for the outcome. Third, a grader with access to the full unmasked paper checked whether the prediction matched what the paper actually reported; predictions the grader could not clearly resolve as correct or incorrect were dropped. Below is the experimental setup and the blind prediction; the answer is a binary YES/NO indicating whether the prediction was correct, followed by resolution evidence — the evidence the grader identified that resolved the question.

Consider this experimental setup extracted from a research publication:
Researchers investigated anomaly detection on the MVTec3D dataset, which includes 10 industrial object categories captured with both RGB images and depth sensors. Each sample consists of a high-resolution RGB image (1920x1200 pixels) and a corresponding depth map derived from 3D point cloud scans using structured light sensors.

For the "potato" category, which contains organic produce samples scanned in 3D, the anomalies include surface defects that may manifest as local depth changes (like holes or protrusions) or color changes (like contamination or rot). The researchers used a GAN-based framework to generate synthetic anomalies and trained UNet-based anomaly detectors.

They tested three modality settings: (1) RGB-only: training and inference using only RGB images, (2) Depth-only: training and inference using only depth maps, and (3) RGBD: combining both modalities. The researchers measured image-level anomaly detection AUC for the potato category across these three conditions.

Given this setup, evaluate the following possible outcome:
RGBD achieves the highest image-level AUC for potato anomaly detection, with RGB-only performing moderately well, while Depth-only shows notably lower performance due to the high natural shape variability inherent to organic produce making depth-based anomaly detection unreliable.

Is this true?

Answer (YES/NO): NO